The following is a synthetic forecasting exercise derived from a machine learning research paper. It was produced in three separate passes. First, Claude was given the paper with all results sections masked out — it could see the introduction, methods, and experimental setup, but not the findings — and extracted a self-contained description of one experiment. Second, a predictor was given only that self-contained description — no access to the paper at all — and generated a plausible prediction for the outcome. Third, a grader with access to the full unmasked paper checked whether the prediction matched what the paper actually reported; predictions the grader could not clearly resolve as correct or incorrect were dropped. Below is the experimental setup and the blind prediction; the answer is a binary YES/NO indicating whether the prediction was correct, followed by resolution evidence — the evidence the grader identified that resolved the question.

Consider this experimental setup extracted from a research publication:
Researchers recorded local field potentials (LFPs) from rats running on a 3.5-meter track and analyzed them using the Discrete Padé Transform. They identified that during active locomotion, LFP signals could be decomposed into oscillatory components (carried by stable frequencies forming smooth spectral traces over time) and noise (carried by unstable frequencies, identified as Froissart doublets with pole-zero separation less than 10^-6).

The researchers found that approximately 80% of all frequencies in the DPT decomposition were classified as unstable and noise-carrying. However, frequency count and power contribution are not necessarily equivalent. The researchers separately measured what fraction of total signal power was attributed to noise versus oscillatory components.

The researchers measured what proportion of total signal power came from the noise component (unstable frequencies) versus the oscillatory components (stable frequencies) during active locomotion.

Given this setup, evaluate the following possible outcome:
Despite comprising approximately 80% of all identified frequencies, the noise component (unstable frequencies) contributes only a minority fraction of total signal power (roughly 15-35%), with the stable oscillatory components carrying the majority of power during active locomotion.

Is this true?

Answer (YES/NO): NO